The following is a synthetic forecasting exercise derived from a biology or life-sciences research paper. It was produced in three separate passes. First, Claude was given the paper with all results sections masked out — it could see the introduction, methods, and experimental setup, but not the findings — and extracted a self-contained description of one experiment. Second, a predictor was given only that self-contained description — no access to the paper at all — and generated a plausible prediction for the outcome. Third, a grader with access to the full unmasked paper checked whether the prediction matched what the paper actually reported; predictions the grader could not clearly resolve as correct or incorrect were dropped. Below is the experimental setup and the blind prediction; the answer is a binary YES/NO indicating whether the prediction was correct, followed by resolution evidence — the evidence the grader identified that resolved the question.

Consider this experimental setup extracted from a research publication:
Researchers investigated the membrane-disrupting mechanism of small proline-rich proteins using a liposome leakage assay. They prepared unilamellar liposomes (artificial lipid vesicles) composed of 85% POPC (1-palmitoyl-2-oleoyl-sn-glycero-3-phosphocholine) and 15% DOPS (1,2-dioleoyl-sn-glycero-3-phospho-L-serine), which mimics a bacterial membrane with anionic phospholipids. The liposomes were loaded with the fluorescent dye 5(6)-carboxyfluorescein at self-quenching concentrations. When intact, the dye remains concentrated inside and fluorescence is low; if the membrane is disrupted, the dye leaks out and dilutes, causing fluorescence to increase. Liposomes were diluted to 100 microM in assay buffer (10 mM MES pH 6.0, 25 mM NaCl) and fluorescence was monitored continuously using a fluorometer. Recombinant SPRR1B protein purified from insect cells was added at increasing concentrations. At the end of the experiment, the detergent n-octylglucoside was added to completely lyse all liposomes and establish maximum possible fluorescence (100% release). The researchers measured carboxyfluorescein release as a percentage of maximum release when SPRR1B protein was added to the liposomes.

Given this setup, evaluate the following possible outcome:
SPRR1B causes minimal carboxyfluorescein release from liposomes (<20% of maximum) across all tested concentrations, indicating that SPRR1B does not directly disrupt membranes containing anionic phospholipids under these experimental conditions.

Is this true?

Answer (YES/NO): NO